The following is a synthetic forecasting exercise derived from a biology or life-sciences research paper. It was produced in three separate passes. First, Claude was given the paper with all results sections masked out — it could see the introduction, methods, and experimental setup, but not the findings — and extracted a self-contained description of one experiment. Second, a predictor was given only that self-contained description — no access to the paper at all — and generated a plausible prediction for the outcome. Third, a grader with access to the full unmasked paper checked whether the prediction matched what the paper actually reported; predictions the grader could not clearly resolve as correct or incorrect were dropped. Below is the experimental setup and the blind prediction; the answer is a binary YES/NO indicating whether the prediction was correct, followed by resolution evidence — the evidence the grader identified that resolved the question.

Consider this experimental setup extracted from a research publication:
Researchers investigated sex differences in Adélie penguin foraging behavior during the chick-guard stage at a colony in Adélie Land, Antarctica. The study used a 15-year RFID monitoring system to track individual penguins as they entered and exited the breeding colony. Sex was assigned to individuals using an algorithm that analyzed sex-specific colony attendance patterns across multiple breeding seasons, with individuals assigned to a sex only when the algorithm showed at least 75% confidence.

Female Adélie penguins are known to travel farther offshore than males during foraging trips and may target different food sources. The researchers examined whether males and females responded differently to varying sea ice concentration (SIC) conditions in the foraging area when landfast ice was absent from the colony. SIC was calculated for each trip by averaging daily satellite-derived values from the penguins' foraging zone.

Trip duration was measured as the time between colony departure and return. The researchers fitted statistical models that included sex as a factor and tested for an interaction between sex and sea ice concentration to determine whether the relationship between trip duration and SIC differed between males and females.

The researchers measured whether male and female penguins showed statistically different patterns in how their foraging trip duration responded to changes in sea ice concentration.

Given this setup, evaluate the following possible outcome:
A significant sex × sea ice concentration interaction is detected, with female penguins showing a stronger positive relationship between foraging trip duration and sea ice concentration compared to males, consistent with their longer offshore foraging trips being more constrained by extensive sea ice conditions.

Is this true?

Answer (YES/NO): YES